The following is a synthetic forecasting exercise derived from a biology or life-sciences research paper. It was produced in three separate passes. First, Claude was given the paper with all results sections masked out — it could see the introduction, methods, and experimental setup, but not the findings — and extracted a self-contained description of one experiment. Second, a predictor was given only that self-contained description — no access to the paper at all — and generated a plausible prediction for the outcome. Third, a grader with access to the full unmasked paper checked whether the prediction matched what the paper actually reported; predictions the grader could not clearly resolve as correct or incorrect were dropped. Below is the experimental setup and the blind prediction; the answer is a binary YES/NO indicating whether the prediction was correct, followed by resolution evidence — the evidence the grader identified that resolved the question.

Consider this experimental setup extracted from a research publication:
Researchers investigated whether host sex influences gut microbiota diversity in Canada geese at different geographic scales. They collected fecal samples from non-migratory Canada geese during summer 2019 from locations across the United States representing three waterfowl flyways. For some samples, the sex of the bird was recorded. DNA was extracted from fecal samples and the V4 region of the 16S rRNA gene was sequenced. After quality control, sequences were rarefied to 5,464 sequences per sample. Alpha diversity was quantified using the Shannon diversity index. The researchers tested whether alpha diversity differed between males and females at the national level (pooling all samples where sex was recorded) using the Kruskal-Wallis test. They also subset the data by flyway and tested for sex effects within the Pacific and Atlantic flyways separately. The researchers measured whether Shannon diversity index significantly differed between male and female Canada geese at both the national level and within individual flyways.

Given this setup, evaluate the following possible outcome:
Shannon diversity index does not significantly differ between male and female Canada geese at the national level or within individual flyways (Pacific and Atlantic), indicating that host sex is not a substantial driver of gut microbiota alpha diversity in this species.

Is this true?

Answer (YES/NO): YES